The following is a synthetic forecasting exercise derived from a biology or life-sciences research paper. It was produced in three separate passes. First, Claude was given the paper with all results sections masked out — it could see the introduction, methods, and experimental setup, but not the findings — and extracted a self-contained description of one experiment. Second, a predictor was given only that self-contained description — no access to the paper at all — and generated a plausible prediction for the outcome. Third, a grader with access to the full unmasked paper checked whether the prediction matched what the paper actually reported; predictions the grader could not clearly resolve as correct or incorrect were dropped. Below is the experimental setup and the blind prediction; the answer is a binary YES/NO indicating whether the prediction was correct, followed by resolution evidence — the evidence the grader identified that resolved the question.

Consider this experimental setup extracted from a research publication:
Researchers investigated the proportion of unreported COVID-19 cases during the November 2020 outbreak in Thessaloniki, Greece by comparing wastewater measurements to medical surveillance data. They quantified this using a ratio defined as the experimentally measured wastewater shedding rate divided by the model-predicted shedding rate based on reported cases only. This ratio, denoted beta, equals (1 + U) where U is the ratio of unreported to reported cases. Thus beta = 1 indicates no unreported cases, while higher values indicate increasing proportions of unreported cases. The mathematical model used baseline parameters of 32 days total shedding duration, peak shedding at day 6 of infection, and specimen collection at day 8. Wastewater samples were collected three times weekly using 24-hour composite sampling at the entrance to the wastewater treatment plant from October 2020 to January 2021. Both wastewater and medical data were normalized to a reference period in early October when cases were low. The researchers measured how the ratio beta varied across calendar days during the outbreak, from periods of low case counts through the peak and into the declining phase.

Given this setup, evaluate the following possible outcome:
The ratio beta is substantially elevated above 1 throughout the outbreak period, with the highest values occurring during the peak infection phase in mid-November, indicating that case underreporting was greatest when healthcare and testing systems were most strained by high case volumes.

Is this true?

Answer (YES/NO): NO